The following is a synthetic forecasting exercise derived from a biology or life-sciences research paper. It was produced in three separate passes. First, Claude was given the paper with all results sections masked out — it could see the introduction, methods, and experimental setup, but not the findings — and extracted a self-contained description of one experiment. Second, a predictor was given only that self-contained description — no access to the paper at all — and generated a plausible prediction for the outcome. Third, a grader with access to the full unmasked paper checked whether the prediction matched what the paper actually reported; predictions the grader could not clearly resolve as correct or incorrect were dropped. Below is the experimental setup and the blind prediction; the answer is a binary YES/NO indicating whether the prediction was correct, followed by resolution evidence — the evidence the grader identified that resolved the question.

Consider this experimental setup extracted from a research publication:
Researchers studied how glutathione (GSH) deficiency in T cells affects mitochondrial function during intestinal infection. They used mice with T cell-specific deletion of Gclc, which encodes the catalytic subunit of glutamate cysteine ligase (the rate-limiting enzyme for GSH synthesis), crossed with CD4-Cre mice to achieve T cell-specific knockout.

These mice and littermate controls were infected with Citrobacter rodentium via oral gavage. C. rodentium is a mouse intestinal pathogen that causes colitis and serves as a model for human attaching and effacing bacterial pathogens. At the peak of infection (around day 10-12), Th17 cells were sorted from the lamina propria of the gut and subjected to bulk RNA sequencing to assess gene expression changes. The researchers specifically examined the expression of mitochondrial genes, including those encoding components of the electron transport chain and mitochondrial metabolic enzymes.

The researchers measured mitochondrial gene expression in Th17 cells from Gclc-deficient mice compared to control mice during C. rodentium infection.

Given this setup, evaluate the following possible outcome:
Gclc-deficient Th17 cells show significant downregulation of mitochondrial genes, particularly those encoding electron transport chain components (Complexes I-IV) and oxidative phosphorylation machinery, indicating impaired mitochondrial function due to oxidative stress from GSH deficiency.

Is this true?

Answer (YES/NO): NO